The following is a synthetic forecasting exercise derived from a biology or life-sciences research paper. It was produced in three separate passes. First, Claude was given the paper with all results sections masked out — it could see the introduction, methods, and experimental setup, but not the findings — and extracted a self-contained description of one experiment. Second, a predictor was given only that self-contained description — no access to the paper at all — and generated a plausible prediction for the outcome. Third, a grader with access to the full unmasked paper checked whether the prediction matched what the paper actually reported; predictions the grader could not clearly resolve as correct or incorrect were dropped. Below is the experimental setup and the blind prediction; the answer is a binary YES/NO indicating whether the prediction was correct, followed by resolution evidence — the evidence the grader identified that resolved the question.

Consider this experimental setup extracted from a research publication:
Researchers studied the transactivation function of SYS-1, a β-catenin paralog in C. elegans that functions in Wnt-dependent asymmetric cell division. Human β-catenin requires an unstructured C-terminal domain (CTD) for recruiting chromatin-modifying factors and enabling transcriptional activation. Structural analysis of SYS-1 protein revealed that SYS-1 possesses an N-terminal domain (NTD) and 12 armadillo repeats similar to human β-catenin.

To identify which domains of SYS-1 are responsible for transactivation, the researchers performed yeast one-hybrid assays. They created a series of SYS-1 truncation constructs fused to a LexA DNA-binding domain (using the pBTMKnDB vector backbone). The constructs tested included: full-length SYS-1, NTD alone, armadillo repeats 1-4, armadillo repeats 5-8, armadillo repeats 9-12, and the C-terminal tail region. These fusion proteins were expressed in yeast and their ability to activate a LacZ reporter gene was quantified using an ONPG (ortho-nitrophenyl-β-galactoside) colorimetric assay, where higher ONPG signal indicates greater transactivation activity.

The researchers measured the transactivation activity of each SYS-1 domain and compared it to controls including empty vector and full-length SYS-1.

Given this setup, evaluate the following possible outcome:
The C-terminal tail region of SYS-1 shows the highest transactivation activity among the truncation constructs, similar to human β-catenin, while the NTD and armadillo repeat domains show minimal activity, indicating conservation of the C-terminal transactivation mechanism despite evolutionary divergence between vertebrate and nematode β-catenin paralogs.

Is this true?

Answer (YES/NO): NO